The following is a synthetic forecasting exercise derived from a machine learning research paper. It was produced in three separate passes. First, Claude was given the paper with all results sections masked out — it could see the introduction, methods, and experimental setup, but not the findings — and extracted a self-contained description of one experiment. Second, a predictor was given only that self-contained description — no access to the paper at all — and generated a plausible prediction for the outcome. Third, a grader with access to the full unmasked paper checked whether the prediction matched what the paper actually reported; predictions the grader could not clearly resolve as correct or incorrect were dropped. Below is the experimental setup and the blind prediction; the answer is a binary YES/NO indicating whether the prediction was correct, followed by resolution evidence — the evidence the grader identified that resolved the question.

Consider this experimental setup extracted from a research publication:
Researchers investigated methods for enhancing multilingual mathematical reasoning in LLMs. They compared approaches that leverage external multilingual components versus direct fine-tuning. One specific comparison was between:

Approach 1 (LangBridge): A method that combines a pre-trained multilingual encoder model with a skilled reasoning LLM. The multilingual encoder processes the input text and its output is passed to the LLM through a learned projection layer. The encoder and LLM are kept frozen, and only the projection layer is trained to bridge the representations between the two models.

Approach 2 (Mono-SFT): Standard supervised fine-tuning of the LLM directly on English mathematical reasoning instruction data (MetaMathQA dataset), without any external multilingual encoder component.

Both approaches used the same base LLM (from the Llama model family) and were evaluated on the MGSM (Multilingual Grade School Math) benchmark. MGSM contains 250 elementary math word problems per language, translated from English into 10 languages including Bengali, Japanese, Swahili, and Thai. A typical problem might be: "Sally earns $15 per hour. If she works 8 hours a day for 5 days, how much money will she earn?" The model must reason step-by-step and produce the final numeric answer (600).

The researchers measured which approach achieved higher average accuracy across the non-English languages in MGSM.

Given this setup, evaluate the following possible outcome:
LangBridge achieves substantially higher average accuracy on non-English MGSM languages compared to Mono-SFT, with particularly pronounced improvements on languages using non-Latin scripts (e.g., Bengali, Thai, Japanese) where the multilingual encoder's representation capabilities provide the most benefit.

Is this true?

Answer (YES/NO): NO